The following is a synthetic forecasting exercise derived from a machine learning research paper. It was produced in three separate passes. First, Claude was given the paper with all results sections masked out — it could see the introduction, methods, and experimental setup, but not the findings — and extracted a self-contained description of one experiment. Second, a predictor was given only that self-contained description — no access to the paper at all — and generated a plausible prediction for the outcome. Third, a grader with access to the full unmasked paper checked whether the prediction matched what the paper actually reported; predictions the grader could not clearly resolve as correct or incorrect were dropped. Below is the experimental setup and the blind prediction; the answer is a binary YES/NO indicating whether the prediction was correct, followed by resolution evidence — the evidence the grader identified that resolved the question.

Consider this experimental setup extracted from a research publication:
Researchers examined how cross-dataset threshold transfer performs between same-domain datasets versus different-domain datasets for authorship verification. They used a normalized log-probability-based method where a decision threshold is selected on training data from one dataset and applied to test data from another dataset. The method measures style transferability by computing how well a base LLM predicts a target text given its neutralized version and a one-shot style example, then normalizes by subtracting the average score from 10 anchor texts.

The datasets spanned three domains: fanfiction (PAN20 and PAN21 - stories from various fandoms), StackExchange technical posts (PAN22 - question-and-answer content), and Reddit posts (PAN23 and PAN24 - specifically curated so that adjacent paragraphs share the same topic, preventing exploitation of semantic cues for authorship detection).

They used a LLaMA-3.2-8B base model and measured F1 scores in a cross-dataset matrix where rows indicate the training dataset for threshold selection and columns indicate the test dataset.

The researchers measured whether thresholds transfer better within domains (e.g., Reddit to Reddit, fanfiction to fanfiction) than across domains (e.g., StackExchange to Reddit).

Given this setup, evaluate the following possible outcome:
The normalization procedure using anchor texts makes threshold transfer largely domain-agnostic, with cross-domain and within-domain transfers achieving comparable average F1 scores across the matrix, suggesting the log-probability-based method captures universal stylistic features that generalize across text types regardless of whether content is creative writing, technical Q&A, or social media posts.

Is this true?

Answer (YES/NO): NO